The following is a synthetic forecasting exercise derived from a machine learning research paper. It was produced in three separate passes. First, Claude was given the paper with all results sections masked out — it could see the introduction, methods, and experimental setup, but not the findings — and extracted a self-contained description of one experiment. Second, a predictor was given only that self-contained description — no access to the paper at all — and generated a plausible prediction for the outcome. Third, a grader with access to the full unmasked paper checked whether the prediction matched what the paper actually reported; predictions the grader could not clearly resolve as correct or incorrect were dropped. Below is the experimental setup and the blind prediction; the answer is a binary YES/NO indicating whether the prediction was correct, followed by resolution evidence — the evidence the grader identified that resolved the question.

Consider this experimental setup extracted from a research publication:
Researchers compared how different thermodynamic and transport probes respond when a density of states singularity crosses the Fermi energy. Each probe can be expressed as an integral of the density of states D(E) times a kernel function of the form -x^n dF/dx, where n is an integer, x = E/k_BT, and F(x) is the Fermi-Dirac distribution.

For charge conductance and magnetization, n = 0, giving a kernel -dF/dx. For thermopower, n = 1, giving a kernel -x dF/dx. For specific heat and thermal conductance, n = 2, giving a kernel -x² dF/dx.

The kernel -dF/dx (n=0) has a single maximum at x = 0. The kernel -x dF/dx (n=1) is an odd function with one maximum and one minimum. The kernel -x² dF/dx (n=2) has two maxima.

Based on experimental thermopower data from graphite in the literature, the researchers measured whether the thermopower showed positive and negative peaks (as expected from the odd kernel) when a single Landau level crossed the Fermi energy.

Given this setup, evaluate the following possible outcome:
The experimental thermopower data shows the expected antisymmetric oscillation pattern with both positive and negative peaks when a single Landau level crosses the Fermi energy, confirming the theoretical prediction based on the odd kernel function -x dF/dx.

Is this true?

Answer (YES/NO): YES